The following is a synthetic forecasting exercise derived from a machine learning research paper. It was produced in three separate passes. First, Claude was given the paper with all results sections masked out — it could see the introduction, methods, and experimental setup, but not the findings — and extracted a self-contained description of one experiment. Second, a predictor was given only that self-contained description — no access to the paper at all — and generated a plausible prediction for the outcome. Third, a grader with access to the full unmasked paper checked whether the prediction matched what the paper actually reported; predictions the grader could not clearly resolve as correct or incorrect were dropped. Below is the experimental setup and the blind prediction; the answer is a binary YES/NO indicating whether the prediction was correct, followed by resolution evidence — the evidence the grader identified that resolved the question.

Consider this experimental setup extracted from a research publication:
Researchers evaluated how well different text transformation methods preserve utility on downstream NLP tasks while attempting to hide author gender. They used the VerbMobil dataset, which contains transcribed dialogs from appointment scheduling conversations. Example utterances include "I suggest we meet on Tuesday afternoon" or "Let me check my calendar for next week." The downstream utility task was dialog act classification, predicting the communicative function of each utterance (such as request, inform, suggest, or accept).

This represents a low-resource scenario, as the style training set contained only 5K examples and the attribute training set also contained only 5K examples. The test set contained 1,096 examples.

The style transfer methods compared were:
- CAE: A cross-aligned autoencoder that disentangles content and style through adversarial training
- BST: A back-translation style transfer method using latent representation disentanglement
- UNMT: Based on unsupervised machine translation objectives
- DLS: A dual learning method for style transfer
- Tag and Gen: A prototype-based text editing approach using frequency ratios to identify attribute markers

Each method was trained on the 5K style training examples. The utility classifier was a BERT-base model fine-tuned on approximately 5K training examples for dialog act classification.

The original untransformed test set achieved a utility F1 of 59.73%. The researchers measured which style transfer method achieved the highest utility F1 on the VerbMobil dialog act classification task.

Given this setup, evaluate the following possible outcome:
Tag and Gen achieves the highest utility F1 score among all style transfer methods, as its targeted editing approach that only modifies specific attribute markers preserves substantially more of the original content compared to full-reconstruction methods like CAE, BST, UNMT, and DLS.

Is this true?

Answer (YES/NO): YES